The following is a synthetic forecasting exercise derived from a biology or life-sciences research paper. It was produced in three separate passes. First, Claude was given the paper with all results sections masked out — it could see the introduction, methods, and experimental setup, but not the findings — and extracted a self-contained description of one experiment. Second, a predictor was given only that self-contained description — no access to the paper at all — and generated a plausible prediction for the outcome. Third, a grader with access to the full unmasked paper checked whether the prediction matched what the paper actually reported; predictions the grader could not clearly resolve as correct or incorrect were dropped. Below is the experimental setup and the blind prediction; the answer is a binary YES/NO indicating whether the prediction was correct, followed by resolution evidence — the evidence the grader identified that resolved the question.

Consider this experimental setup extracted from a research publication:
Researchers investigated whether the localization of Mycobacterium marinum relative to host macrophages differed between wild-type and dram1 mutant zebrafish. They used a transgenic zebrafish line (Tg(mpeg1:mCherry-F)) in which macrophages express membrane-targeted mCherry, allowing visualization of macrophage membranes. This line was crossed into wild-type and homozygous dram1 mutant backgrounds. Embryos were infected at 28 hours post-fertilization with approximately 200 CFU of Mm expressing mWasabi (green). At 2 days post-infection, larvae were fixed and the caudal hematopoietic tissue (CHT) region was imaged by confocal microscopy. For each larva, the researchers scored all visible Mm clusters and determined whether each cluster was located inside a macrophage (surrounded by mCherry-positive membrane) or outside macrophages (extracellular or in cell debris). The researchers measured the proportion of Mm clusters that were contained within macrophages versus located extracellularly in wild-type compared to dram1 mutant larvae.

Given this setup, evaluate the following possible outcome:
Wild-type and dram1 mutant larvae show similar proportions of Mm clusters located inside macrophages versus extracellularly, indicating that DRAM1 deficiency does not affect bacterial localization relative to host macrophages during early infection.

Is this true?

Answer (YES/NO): NO